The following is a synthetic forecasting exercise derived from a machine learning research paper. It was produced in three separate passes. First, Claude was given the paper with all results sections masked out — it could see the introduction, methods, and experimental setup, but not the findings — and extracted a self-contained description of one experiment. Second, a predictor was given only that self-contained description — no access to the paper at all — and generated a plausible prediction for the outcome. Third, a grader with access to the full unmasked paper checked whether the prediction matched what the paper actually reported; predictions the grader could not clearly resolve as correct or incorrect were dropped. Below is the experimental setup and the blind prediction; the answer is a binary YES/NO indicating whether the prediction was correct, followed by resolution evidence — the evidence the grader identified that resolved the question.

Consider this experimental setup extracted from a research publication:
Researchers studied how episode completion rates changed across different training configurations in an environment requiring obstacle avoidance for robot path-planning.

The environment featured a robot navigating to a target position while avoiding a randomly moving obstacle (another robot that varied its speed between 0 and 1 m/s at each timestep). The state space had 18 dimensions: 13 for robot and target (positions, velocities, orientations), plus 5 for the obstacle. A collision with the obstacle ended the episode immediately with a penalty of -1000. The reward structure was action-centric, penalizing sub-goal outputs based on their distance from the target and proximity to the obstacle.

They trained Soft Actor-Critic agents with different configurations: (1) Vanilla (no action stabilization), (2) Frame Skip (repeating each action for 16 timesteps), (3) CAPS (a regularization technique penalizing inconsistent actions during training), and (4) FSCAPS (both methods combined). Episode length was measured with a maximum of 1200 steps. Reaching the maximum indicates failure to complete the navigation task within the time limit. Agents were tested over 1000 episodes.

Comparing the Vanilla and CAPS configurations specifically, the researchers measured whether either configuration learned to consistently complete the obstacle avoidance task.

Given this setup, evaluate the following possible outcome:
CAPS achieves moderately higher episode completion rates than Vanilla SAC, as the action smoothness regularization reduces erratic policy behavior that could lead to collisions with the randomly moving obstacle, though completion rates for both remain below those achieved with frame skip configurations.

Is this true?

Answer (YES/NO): NO